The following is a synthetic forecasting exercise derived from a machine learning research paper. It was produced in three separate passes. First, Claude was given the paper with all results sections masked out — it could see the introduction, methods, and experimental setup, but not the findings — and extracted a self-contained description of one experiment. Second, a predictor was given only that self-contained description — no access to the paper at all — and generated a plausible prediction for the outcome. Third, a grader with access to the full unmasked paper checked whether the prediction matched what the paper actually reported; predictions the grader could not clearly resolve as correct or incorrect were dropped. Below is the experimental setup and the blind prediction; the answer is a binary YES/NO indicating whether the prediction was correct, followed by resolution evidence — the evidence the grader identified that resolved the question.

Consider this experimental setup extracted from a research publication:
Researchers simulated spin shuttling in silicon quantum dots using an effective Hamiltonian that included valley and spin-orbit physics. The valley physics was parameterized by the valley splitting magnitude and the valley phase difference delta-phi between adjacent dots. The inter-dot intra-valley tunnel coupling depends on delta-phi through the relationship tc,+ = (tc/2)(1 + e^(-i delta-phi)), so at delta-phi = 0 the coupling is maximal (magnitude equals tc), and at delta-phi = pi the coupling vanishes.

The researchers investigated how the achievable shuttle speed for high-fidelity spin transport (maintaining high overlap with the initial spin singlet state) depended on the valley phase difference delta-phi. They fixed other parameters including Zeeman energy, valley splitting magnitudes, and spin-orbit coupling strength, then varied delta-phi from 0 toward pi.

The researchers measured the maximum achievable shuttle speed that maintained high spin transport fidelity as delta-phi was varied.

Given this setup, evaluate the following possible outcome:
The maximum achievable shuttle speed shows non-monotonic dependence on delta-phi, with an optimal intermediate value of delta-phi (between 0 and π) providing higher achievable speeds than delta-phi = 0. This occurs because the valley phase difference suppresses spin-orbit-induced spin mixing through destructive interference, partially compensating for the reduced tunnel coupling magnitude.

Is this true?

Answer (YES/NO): NO